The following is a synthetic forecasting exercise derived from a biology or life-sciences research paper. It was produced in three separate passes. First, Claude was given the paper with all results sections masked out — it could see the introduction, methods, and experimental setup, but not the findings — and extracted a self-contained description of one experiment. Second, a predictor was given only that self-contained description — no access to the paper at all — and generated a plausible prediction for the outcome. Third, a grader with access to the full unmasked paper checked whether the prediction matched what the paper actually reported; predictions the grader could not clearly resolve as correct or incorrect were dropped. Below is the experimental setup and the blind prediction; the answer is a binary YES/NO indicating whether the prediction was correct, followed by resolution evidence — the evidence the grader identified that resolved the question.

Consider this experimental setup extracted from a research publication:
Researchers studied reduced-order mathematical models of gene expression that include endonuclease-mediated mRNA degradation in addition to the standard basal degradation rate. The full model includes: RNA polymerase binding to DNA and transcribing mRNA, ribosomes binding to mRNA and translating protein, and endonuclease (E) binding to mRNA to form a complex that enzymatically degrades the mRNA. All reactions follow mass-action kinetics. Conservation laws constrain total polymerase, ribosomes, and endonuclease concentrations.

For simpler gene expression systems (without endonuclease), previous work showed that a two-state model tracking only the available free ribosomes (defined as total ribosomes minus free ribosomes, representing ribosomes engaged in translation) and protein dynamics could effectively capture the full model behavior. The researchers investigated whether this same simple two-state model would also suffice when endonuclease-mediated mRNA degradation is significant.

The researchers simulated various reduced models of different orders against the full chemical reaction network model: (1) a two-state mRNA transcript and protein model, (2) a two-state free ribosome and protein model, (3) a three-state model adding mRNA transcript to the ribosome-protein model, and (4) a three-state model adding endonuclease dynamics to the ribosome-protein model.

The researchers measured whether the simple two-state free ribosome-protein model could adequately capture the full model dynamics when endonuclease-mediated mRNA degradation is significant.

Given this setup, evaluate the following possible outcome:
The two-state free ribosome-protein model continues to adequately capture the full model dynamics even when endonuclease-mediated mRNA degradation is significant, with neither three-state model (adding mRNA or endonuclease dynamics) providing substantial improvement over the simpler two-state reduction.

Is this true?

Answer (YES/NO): NO